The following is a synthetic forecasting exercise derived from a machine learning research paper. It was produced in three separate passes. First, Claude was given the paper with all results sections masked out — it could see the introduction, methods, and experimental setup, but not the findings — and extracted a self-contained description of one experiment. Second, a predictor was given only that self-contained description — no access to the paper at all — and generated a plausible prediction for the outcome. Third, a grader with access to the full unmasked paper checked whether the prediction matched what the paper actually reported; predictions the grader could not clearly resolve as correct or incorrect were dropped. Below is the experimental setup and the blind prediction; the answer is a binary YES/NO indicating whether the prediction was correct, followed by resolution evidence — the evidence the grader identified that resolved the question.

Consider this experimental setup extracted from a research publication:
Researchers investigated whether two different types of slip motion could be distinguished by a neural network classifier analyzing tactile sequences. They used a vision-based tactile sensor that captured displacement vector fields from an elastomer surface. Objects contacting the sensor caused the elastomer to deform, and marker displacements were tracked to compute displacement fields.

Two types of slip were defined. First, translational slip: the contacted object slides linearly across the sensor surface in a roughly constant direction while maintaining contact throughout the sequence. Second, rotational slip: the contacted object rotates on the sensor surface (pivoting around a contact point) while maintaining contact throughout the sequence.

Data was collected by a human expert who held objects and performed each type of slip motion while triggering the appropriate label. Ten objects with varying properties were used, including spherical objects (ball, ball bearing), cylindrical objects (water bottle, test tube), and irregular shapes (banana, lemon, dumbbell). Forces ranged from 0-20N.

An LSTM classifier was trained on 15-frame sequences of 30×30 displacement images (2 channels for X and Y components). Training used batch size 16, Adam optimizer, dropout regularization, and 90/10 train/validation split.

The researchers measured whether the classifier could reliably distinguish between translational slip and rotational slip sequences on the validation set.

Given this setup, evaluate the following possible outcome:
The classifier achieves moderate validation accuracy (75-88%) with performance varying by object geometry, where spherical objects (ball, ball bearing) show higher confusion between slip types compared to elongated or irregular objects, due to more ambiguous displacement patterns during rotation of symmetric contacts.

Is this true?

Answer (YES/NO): NO